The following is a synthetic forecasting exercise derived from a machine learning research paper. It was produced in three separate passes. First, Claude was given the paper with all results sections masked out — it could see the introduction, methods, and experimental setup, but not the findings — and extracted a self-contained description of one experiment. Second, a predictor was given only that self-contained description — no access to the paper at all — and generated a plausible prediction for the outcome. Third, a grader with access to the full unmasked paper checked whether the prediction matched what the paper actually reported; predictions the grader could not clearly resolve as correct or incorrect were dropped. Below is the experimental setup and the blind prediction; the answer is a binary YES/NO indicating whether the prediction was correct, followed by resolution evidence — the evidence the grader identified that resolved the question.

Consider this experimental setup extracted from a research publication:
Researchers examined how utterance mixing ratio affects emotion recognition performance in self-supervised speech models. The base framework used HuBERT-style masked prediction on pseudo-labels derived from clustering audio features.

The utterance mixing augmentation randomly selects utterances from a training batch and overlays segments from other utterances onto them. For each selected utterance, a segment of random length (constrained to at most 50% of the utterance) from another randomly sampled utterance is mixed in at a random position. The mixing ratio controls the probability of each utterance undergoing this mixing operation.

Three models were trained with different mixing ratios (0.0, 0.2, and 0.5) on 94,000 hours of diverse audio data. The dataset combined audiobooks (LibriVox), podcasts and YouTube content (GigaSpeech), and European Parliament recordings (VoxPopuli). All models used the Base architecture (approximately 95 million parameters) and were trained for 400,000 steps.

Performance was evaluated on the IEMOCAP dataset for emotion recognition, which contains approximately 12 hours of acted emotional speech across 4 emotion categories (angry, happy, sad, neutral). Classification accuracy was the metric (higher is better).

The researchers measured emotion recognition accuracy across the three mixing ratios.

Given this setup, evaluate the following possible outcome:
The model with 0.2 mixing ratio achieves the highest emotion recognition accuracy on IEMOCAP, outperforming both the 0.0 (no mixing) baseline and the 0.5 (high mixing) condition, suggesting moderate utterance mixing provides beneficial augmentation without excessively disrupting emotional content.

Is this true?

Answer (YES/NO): YES